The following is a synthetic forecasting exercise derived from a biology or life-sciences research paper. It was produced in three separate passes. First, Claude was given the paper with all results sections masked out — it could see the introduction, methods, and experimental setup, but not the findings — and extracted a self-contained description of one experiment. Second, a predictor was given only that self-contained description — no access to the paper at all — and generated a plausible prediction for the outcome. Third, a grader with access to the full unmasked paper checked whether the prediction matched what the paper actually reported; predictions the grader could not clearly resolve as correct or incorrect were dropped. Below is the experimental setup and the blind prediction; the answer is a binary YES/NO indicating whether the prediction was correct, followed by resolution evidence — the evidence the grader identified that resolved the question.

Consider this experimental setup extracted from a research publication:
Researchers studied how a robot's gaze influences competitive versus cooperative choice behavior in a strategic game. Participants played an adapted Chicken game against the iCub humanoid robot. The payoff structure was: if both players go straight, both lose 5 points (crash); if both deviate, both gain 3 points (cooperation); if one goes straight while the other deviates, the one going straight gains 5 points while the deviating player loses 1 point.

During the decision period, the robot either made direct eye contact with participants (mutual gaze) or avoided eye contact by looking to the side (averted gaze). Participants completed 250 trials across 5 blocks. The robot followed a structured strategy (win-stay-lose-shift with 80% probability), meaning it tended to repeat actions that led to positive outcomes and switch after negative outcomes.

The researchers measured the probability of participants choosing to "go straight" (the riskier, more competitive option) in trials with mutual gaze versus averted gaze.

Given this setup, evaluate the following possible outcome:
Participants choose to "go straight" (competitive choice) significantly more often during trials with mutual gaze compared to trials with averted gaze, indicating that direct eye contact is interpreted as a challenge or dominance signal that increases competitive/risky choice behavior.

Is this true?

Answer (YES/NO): NO